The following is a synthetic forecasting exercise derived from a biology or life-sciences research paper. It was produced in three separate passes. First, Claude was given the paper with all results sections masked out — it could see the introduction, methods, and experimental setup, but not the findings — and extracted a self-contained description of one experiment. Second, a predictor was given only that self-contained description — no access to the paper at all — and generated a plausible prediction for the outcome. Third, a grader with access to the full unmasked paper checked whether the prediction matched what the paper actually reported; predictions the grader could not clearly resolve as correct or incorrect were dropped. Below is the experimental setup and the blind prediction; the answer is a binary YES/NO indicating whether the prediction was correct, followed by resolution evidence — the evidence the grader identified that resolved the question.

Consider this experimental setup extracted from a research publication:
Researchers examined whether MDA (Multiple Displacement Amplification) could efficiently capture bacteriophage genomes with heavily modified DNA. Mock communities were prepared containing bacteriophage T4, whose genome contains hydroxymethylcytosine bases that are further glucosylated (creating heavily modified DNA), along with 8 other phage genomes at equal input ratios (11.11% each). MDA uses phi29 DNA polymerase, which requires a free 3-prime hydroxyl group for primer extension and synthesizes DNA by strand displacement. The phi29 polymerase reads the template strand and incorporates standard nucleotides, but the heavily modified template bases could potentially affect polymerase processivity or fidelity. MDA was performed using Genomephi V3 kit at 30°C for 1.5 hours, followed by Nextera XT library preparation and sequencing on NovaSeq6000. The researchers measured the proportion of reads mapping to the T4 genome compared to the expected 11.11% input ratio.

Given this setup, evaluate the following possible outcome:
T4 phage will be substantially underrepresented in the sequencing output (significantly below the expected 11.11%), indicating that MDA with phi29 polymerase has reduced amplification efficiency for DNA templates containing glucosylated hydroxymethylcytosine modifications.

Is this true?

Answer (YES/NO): YES